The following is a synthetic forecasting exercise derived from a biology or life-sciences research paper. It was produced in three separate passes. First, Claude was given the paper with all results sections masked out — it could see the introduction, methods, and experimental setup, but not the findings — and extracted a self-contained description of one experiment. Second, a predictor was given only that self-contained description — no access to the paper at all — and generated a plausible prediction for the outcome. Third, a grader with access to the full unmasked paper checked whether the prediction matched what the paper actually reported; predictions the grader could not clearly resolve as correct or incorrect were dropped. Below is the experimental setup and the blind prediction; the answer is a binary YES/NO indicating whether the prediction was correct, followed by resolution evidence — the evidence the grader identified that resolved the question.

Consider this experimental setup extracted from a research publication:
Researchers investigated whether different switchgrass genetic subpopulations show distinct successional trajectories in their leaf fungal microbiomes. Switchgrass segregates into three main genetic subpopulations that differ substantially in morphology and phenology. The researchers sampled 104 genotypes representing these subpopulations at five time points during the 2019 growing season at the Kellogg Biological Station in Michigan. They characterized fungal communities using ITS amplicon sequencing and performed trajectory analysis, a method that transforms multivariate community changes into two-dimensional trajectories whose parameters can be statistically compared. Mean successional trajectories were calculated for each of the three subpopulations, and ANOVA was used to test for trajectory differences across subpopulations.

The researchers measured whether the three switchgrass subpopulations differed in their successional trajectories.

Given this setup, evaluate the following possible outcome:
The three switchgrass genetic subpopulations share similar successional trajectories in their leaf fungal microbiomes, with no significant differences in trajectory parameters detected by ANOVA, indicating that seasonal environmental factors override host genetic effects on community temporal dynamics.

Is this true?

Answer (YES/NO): NO